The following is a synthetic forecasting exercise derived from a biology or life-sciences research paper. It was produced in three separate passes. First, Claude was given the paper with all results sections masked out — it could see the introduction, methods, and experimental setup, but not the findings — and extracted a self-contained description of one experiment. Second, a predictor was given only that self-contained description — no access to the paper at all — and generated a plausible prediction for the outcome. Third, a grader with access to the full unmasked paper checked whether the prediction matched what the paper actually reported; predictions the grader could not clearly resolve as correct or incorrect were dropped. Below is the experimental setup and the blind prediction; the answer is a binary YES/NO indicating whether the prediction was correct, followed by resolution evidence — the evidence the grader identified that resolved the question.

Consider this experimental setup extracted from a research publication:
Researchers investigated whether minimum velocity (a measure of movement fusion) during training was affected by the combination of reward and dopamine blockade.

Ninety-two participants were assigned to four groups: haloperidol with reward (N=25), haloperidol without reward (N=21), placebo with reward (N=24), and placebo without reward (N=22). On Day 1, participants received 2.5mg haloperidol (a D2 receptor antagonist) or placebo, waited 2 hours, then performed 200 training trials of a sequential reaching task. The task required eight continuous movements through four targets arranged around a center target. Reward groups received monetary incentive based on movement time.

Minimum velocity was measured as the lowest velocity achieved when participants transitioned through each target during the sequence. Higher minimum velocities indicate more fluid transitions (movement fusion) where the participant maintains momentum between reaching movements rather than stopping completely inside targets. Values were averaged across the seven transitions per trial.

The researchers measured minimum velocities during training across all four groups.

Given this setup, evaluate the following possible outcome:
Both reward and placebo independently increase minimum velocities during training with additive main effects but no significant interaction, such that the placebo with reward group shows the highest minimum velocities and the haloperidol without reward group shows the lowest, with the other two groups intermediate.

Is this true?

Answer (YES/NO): NO